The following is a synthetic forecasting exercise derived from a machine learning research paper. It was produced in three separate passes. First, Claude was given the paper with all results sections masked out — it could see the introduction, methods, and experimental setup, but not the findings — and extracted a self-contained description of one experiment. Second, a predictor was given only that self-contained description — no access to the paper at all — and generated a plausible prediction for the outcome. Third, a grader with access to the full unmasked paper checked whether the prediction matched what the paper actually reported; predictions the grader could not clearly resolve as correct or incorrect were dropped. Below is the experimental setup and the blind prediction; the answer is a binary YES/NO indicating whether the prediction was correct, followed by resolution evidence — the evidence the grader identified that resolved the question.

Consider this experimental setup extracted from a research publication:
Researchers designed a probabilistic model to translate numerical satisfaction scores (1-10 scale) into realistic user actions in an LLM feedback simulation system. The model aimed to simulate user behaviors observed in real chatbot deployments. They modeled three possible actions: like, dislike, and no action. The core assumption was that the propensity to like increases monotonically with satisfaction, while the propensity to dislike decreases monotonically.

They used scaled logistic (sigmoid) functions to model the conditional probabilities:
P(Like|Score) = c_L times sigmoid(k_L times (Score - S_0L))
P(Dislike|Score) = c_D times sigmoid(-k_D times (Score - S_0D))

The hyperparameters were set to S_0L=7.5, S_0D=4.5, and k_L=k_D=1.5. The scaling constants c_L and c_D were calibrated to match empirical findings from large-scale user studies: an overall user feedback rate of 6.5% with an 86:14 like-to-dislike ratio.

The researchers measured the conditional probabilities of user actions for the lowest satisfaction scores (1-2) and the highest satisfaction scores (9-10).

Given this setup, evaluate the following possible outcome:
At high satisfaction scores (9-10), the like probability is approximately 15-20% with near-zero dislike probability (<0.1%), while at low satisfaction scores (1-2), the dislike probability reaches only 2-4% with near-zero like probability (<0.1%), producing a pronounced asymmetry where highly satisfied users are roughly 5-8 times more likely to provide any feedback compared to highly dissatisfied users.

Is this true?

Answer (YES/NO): NO